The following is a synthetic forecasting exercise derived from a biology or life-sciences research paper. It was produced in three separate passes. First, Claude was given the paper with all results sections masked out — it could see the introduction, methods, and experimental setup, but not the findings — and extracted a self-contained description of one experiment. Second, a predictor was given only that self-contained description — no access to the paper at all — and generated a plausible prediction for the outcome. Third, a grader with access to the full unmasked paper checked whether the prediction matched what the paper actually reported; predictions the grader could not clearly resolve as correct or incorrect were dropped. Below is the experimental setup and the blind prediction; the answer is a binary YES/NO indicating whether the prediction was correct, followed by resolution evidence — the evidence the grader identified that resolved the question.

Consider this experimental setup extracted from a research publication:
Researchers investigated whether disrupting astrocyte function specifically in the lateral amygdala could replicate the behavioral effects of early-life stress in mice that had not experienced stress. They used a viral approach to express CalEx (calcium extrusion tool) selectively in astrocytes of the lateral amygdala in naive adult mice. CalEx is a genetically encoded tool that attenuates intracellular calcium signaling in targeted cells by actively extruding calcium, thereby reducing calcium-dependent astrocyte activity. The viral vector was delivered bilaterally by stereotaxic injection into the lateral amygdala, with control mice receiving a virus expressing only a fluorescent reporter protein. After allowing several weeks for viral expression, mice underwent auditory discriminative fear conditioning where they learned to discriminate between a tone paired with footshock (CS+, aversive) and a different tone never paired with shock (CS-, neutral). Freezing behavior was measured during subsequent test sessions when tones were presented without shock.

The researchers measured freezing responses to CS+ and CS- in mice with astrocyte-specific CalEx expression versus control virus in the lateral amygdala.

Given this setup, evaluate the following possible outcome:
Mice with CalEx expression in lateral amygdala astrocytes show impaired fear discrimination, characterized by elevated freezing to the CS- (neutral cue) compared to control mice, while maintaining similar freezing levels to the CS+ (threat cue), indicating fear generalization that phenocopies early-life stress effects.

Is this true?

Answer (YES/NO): YES